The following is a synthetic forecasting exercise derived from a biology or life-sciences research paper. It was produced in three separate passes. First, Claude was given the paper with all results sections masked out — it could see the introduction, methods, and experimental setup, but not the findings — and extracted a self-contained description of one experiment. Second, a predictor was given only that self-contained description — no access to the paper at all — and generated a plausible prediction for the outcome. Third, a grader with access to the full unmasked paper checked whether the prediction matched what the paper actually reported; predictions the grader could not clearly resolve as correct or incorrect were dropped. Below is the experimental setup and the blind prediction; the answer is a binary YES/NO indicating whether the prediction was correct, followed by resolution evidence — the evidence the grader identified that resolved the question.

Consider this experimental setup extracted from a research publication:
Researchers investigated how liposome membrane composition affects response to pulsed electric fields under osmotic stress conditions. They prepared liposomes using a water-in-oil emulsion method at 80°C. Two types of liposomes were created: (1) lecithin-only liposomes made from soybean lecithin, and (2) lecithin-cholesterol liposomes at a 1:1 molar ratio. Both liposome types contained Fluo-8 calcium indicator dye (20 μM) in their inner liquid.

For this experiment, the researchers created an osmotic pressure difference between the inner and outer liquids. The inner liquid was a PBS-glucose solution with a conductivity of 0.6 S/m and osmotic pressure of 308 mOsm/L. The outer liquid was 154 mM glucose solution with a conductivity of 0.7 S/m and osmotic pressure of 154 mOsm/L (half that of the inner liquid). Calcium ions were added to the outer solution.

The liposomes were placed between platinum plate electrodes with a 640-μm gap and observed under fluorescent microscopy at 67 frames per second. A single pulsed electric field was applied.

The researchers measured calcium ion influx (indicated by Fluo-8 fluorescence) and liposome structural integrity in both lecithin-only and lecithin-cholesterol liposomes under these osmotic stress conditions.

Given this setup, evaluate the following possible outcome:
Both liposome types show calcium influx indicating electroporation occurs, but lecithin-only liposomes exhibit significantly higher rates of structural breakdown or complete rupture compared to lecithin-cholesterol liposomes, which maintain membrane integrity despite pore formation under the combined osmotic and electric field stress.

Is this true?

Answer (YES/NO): NO